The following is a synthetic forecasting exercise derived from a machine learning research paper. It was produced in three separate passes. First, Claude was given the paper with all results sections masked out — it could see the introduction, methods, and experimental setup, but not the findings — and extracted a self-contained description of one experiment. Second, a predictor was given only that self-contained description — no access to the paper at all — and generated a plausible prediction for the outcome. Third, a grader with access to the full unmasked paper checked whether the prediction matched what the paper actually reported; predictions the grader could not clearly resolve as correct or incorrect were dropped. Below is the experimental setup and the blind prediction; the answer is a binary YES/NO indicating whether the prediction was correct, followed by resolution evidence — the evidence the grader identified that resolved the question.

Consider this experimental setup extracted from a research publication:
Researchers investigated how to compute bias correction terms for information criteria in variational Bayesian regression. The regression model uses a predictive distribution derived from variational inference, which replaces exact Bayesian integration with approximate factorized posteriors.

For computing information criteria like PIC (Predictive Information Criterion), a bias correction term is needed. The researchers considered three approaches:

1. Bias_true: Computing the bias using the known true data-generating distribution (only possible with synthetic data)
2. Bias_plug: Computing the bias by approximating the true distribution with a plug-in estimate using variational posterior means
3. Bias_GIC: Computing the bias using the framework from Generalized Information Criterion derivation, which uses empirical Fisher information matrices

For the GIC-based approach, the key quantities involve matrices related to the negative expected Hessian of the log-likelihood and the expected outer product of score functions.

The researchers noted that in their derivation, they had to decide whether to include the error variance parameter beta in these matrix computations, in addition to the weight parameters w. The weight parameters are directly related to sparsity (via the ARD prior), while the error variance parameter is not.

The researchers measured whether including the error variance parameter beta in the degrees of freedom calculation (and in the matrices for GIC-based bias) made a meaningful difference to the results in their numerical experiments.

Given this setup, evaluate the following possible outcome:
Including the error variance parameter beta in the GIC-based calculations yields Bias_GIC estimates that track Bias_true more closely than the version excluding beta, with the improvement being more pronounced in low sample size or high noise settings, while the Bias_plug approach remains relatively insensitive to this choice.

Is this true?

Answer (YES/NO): NO